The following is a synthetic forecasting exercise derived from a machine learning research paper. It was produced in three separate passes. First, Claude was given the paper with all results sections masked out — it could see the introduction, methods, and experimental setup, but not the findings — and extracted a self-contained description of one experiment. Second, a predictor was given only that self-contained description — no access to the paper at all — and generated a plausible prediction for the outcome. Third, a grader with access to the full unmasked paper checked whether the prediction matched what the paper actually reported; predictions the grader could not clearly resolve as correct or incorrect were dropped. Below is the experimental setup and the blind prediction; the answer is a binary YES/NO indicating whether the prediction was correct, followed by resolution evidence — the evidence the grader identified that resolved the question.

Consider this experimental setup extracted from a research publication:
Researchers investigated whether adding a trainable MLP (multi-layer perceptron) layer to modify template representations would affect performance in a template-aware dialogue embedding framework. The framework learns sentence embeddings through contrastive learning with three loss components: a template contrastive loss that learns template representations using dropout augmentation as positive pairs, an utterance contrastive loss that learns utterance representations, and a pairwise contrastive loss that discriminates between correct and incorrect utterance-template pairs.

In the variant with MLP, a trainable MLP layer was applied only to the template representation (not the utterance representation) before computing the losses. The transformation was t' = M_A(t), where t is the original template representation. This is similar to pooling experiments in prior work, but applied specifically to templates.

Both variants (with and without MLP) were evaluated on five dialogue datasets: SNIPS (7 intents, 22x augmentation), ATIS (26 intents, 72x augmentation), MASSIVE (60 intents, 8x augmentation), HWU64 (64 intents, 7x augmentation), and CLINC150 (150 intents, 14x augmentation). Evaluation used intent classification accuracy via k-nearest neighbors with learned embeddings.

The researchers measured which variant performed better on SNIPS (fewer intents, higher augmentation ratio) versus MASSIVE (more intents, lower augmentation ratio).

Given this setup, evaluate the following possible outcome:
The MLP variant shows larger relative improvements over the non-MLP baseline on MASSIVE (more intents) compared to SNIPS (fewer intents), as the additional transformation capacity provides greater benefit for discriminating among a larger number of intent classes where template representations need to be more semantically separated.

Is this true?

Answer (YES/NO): YES